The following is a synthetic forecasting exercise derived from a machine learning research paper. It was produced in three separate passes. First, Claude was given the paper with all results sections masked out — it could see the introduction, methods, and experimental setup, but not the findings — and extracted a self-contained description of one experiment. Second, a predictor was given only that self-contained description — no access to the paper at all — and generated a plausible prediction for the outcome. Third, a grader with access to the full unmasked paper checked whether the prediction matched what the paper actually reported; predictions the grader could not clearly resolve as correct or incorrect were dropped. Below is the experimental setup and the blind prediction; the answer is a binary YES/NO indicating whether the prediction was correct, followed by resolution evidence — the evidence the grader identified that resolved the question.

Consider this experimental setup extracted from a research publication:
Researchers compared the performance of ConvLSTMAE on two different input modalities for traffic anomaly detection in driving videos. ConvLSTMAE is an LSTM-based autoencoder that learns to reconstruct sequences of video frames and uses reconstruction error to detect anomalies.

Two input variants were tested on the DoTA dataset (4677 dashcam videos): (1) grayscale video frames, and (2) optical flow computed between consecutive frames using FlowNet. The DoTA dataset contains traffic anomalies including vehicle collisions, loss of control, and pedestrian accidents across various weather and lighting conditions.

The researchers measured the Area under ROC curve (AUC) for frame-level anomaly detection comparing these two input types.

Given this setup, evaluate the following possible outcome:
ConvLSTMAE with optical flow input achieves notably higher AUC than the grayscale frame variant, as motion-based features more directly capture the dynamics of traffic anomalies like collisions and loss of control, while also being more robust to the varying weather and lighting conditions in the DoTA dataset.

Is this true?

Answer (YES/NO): YES